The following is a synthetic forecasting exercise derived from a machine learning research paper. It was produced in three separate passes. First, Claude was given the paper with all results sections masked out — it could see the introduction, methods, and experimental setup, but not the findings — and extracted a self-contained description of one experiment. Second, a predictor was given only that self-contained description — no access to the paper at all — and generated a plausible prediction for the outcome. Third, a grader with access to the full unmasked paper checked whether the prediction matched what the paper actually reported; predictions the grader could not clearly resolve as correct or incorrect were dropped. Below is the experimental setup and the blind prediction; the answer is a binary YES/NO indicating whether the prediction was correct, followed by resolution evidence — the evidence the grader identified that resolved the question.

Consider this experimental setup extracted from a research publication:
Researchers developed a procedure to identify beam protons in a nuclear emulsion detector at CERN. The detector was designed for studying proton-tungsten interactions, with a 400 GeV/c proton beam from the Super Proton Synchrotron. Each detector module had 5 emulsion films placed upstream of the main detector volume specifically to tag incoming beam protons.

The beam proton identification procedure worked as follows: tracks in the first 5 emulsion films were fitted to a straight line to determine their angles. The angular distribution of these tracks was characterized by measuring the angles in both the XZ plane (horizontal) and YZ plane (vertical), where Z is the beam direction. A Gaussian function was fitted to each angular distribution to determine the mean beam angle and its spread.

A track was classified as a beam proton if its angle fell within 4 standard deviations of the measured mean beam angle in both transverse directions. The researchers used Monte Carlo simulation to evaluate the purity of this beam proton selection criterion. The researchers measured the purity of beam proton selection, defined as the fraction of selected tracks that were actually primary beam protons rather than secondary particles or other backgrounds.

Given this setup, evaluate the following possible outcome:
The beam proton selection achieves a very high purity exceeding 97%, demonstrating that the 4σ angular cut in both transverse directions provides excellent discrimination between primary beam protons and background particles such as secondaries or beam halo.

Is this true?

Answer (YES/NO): NO